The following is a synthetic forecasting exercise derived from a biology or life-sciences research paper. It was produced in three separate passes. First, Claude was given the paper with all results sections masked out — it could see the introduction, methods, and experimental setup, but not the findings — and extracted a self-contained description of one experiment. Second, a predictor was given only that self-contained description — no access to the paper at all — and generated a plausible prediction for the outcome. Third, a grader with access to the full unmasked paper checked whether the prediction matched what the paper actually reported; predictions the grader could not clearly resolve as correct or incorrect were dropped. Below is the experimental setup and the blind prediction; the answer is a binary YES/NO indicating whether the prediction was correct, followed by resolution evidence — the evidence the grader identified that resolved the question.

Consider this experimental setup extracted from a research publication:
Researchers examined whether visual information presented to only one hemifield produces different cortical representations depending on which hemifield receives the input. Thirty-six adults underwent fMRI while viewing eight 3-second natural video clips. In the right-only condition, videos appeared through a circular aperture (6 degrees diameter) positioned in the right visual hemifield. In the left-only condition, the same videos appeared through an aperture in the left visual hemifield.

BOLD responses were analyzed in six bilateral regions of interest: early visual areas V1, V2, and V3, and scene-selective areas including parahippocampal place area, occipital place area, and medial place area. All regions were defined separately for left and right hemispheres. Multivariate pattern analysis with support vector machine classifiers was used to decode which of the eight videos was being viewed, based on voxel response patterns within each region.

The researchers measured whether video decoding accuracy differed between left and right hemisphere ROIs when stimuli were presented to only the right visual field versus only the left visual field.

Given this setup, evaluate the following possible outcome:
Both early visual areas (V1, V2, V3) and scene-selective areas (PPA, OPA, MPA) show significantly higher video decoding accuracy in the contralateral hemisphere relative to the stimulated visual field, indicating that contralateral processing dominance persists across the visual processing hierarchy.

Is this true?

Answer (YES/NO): YES